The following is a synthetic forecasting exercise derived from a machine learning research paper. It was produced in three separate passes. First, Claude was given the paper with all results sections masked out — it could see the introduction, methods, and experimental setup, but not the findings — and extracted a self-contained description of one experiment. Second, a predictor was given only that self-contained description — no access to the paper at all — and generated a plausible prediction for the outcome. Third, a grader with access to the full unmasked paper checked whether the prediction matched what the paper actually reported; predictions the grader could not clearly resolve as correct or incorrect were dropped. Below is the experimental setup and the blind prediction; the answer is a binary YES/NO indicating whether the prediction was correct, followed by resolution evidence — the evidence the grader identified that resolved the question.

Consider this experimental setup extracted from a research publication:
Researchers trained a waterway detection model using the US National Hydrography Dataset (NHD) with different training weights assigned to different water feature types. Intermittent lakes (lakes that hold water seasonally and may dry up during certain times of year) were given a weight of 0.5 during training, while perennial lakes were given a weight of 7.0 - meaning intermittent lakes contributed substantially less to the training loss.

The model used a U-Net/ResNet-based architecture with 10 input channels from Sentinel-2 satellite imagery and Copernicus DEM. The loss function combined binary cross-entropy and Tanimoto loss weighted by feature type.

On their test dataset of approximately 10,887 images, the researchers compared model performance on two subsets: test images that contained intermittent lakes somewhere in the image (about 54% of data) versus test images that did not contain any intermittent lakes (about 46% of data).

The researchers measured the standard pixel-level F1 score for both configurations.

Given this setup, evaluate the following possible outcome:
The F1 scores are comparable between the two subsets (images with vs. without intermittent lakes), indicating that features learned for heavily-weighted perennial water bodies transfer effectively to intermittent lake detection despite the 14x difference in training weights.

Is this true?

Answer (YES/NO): NO